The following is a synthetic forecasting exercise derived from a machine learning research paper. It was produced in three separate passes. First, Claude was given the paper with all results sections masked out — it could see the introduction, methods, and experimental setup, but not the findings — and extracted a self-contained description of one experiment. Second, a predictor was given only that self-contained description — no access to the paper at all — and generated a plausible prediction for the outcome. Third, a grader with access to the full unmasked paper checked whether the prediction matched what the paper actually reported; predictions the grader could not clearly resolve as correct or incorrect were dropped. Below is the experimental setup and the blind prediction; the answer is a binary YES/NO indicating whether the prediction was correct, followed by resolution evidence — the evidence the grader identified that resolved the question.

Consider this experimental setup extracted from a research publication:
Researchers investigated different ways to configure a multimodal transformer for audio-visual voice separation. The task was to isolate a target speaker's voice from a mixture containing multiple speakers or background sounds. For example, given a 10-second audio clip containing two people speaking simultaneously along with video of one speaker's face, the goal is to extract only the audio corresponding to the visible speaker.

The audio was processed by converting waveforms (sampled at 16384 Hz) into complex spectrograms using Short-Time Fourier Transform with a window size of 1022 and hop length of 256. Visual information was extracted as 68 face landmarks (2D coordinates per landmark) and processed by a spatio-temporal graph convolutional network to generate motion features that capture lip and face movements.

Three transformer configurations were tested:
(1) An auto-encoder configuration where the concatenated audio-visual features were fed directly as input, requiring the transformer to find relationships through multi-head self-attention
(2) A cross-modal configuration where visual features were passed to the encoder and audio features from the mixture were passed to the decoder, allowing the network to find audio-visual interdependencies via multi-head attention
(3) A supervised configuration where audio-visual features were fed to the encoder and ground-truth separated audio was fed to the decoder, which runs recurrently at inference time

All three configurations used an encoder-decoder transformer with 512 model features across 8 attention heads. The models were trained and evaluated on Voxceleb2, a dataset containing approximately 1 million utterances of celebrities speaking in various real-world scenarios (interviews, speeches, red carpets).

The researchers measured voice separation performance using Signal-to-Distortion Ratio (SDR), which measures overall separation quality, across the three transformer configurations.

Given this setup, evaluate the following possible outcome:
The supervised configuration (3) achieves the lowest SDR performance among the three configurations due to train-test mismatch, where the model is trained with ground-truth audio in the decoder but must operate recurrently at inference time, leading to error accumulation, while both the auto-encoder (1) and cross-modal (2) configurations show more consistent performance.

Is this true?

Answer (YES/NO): NO